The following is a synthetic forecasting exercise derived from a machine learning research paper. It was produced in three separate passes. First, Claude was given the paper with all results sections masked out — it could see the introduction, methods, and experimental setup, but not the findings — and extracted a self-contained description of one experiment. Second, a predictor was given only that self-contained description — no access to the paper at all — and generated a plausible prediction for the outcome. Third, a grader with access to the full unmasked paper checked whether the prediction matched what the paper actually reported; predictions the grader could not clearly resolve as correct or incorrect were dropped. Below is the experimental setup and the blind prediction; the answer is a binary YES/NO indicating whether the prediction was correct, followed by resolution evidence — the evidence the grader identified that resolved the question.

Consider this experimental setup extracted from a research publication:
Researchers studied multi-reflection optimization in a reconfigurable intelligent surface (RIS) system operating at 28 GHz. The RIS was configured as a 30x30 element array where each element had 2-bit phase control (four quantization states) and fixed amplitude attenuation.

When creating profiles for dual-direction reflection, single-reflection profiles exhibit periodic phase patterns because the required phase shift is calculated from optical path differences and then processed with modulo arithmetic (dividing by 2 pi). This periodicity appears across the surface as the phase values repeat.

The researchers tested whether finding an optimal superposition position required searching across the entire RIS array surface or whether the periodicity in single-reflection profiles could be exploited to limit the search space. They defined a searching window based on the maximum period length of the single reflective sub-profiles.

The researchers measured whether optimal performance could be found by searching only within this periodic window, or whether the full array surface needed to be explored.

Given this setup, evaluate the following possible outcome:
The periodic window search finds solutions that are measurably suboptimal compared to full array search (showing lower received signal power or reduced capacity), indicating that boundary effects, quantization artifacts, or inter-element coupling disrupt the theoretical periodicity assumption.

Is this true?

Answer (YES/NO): NO